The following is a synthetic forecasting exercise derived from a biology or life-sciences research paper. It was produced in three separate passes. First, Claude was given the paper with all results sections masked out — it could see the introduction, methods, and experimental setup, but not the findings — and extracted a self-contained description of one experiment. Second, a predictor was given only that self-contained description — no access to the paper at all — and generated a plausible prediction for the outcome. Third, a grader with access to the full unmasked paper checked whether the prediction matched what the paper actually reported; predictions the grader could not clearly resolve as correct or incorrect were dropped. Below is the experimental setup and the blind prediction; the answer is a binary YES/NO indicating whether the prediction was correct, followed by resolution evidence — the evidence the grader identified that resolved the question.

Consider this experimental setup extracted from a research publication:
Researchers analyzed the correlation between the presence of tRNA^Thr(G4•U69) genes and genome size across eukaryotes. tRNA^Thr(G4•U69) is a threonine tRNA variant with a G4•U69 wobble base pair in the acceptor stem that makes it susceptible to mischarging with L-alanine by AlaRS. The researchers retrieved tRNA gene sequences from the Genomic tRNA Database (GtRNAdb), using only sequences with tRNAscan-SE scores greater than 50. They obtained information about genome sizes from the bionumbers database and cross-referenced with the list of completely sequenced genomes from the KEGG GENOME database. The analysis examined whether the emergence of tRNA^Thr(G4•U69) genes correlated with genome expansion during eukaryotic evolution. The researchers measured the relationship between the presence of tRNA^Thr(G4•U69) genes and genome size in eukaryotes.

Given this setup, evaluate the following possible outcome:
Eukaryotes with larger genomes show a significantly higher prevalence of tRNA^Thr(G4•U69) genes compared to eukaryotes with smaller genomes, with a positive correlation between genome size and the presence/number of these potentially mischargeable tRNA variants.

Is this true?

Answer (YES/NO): YES